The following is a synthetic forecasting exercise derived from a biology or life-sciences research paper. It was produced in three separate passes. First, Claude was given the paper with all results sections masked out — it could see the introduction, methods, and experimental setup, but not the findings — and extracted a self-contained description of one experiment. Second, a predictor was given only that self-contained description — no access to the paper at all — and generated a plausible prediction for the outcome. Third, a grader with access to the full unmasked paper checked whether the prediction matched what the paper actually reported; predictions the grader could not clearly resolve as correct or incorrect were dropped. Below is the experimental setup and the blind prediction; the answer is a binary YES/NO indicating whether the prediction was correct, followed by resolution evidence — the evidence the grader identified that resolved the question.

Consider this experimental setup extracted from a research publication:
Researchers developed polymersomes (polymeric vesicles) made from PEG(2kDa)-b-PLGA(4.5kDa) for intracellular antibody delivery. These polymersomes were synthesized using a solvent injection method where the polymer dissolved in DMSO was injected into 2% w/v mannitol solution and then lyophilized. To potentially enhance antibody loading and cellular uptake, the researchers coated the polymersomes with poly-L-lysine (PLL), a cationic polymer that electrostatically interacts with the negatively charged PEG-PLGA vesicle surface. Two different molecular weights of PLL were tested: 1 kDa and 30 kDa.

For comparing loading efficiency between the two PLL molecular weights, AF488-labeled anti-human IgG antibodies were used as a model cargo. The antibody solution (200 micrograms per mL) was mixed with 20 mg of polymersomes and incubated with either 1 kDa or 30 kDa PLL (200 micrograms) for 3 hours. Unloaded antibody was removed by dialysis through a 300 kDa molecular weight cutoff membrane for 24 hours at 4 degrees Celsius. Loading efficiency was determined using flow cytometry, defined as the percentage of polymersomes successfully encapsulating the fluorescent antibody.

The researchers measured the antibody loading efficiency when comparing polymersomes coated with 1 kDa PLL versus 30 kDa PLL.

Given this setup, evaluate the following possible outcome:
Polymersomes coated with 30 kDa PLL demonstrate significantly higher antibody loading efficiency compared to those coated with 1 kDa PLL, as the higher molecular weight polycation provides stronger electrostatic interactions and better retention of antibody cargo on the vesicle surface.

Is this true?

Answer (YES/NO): YES